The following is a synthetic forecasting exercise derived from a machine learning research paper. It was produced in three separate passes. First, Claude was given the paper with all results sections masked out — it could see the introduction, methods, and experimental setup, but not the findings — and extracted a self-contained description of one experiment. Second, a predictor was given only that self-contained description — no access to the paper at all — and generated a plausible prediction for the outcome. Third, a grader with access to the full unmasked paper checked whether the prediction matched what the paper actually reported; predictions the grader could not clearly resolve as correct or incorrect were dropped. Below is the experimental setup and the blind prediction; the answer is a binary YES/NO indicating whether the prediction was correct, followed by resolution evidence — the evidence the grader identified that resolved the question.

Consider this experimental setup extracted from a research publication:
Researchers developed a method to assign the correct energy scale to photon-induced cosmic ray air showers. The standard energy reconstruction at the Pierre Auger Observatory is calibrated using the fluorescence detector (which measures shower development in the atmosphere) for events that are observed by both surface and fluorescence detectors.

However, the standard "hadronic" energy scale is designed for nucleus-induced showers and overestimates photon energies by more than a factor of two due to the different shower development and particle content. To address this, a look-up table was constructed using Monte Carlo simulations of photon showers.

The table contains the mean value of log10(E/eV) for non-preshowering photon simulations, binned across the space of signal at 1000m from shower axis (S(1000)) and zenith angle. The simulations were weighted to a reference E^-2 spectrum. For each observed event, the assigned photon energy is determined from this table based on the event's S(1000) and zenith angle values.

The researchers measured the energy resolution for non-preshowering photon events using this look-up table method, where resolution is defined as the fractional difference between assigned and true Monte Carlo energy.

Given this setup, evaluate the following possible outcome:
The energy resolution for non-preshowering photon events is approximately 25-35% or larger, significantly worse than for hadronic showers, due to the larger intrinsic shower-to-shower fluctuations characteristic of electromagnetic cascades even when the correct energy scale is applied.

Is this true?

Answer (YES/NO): YES